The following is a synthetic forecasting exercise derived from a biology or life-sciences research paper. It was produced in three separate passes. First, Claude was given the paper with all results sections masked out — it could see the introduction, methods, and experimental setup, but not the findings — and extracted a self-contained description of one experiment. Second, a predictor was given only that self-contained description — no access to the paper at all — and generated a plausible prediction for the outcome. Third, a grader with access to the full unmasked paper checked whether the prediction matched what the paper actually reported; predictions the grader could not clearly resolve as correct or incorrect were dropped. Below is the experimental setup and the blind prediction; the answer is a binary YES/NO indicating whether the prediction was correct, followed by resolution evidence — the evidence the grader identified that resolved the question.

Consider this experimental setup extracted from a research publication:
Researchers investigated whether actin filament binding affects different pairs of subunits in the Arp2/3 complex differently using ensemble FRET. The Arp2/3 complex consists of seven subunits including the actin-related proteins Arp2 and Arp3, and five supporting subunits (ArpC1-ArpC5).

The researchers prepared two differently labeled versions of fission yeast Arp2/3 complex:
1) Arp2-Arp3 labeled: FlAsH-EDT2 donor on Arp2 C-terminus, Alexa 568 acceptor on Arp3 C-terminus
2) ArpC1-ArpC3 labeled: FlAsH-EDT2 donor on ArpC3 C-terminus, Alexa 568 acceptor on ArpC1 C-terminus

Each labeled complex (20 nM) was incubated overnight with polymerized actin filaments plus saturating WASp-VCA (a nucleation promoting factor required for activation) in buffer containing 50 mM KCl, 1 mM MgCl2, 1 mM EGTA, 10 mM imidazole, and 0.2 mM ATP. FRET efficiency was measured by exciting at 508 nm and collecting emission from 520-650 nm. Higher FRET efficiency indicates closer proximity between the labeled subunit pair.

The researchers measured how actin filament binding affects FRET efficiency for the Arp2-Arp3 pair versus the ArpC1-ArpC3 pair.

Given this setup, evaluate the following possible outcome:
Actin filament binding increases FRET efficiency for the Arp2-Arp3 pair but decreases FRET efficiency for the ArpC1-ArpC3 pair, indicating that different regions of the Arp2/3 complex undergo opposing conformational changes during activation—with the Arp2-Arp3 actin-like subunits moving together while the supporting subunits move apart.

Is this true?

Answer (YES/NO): NO